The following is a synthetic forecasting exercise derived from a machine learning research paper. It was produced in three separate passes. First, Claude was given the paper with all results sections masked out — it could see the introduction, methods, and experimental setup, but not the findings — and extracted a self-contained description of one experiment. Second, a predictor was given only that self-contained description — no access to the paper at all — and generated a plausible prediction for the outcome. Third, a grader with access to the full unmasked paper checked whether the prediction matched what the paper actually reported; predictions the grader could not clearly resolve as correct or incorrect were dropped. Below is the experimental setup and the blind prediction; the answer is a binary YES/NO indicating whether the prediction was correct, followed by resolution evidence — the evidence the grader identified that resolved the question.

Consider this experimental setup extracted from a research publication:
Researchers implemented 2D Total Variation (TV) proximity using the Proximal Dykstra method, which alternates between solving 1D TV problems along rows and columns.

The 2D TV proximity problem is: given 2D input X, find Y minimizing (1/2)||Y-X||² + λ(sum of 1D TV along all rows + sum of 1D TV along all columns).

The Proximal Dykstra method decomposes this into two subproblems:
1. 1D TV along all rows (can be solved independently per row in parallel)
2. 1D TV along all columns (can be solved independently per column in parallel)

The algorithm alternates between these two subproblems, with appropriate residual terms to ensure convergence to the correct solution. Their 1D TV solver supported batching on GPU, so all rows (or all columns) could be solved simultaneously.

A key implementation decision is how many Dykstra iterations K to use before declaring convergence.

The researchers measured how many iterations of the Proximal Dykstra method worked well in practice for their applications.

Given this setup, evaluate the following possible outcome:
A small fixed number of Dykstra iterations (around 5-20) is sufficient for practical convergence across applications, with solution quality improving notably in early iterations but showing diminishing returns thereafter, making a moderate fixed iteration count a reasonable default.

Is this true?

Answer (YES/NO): NO